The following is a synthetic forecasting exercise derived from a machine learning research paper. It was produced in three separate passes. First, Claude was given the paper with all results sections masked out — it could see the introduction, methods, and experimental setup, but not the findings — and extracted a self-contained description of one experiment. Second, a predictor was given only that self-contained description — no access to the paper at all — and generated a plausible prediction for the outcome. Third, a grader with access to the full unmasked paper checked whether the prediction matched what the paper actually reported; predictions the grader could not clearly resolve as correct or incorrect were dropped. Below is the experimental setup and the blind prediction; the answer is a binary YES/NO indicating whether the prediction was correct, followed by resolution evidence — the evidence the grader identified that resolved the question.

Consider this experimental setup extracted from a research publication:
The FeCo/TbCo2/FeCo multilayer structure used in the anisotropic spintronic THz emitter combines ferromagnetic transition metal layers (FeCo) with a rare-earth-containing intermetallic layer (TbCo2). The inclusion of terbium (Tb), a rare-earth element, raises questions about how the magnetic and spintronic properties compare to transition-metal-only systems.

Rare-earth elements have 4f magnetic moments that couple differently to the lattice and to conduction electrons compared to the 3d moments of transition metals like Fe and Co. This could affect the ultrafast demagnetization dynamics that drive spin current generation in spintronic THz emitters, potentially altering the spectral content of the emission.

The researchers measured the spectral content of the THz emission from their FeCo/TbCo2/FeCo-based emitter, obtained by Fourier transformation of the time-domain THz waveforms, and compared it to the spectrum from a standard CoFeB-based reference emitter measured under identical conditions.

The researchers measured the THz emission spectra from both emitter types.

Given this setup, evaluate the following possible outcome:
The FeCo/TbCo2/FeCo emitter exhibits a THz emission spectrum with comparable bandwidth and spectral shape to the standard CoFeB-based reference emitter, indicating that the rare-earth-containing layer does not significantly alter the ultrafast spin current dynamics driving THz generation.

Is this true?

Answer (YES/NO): YES